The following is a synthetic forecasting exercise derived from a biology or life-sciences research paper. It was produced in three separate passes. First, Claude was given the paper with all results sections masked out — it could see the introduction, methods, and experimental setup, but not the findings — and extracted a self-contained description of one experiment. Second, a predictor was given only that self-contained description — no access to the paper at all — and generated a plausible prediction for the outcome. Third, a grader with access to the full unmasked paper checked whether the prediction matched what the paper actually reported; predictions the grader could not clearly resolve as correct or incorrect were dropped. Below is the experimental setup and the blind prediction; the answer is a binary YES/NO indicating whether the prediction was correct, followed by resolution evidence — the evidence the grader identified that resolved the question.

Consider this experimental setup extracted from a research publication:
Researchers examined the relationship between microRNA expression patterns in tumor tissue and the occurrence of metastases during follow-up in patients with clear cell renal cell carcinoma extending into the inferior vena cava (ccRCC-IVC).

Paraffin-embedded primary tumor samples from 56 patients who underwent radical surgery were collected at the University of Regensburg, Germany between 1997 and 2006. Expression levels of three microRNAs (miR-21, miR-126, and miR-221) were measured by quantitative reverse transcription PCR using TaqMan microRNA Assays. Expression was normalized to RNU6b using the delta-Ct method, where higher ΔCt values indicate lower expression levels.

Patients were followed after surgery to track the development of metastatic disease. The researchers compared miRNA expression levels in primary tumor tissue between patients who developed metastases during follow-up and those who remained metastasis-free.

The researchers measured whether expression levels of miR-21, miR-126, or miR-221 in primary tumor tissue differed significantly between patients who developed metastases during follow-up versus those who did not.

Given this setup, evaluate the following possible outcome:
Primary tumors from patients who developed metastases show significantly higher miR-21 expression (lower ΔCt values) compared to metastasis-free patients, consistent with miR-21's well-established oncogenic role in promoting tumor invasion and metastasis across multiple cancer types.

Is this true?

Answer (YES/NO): YES